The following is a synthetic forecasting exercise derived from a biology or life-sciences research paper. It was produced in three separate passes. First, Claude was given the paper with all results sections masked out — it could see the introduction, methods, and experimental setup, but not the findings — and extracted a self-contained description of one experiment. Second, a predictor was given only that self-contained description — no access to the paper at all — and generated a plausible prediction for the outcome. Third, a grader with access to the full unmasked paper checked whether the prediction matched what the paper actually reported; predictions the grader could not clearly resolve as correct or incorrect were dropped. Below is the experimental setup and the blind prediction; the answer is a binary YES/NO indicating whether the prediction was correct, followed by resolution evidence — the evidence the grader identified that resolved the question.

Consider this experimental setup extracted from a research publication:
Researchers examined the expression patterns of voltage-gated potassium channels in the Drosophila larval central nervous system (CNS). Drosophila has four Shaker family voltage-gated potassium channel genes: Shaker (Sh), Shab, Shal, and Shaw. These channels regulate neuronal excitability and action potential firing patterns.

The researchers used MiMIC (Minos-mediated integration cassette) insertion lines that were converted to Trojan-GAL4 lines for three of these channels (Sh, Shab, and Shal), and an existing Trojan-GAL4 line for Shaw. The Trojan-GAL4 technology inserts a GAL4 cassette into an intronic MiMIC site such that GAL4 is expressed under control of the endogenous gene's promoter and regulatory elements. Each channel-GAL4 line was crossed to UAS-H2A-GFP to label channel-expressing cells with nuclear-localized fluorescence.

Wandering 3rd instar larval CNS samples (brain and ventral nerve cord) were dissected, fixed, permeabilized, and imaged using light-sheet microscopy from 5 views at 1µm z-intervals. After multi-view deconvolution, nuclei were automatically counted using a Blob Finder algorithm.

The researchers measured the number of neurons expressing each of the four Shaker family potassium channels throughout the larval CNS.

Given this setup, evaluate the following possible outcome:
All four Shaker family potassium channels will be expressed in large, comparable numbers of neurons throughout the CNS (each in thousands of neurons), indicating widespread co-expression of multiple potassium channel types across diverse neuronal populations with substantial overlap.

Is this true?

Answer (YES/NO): NO